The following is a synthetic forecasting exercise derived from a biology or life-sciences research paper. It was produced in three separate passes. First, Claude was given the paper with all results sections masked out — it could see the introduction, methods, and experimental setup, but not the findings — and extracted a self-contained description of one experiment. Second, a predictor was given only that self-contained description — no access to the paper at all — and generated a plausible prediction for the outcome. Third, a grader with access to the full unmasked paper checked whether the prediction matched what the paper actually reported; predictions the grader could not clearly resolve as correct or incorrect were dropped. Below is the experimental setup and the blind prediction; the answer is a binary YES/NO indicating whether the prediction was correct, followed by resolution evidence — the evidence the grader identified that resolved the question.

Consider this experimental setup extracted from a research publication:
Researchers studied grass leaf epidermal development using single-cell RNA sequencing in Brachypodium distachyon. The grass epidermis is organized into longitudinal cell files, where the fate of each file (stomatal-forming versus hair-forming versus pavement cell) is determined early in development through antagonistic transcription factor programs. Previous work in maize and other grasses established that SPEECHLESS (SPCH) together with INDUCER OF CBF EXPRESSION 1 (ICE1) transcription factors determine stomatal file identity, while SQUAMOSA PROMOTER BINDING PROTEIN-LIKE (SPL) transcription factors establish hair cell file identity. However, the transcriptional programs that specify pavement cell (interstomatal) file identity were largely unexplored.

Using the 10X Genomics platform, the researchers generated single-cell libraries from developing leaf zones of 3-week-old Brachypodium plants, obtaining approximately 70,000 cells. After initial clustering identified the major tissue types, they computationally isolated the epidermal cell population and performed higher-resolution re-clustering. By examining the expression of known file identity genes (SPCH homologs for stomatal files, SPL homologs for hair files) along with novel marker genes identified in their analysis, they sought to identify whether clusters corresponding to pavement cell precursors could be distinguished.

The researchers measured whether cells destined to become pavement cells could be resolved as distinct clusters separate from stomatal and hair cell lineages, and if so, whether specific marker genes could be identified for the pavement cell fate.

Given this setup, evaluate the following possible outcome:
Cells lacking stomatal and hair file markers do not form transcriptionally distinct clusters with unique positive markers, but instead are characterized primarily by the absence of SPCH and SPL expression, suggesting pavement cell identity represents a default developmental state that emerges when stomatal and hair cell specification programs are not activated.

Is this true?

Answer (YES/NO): NO